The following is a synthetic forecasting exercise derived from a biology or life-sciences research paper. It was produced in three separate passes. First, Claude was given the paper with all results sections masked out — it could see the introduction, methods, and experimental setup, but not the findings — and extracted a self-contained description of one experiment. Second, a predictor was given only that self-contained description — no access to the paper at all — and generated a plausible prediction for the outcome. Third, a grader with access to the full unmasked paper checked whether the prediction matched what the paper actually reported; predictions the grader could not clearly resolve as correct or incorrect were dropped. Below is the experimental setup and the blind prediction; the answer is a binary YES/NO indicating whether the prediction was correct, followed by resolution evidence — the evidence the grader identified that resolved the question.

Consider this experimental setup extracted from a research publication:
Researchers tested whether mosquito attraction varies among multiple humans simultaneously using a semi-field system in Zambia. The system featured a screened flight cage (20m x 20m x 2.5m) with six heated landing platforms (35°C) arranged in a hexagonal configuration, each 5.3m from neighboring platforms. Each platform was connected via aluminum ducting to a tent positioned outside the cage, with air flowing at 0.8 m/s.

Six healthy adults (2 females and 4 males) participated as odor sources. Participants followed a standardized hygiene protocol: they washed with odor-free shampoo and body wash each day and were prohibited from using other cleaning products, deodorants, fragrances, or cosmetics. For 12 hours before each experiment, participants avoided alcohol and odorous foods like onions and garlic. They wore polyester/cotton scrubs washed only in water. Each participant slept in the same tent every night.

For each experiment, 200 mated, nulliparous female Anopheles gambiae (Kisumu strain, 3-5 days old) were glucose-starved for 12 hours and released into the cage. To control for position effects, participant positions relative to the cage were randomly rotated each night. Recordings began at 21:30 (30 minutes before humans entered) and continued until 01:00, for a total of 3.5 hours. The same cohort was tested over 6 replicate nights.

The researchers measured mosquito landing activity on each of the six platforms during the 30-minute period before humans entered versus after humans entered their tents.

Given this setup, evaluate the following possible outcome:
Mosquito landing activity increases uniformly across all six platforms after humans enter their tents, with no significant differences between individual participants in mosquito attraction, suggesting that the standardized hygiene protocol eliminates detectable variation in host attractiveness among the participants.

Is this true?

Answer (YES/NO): NO